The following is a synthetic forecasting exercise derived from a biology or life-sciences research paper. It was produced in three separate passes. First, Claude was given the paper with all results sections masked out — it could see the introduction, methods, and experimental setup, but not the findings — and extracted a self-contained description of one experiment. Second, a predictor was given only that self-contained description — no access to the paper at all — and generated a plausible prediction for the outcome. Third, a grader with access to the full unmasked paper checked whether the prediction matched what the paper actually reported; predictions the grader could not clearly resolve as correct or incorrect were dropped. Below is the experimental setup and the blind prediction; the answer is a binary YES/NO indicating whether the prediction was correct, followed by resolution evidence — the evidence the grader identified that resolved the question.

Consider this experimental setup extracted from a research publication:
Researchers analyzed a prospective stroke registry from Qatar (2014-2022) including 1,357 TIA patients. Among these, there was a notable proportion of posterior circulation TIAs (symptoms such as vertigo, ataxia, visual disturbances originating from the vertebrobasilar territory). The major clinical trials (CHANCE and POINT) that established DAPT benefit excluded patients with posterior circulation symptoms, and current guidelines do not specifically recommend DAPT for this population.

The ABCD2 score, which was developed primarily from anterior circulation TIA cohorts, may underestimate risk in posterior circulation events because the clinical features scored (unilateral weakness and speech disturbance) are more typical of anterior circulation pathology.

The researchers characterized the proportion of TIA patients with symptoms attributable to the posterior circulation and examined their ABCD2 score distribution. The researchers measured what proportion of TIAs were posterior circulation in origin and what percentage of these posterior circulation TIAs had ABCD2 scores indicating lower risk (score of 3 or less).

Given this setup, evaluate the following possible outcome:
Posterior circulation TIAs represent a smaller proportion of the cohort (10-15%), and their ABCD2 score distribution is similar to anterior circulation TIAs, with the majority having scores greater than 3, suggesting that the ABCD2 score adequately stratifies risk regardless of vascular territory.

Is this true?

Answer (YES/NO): NO